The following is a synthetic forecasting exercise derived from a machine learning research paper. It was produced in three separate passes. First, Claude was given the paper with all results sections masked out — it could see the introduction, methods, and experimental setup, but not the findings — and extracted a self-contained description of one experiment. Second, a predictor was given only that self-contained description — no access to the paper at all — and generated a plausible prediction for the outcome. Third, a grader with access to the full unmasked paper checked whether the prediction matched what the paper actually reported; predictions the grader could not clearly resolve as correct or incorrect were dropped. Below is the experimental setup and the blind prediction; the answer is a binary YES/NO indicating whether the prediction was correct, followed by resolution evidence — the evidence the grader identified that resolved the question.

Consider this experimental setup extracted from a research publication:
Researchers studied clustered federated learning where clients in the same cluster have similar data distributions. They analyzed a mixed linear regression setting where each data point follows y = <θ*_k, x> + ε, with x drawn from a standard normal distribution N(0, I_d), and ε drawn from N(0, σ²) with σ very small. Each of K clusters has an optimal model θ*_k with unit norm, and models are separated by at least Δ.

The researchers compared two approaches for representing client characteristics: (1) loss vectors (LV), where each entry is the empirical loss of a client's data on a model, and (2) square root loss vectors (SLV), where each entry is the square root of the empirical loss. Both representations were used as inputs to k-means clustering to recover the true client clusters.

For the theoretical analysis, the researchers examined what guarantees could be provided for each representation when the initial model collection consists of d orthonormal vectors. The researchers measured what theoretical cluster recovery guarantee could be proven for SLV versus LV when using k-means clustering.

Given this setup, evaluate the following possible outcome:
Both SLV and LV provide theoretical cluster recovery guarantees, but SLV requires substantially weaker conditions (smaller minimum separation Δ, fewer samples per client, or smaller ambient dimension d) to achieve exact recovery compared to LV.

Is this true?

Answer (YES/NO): NO